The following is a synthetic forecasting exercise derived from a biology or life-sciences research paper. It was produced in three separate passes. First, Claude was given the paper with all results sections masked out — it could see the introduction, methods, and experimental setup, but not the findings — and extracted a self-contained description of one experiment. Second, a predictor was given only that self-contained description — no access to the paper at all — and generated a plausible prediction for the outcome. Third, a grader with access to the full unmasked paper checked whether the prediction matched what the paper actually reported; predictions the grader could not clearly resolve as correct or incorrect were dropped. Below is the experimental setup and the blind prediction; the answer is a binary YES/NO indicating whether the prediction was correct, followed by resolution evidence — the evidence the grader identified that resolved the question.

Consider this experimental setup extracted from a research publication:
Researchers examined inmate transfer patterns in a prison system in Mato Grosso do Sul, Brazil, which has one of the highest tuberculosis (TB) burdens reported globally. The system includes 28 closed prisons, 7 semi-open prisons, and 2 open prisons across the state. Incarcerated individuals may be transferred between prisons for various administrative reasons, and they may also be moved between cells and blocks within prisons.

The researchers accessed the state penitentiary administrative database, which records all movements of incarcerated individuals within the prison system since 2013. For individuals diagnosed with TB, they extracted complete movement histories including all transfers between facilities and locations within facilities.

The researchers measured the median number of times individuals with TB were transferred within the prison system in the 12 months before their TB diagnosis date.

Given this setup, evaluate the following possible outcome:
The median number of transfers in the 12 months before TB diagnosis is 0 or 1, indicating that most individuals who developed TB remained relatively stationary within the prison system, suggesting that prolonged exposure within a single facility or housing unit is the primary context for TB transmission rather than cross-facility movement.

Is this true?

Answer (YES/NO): NO